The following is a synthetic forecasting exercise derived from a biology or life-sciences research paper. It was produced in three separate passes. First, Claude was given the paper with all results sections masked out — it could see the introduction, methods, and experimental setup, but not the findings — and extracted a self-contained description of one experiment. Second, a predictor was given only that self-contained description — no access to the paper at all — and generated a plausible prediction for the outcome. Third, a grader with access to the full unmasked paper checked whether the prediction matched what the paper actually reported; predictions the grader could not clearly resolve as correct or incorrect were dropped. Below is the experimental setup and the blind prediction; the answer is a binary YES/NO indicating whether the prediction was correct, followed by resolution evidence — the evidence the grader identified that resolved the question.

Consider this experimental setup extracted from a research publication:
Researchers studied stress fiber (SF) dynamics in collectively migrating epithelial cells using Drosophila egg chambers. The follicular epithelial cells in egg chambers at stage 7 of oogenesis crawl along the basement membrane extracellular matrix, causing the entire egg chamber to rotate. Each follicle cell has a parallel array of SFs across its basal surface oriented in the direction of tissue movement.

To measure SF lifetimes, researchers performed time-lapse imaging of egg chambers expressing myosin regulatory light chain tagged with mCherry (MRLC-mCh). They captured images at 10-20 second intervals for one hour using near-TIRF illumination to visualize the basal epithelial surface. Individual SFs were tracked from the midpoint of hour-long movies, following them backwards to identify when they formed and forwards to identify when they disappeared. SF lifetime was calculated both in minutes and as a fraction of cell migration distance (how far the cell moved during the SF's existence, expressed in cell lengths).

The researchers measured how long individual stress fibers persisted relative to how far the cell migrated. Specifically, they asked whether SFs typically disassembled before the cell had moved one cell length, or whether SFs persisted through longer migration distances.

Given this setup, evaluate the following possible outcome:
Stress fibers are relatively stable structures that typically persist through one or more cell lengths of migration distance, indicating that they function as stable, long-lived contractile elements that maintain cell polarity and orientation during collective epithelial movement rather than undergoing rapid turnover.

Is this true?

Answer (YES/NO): YES